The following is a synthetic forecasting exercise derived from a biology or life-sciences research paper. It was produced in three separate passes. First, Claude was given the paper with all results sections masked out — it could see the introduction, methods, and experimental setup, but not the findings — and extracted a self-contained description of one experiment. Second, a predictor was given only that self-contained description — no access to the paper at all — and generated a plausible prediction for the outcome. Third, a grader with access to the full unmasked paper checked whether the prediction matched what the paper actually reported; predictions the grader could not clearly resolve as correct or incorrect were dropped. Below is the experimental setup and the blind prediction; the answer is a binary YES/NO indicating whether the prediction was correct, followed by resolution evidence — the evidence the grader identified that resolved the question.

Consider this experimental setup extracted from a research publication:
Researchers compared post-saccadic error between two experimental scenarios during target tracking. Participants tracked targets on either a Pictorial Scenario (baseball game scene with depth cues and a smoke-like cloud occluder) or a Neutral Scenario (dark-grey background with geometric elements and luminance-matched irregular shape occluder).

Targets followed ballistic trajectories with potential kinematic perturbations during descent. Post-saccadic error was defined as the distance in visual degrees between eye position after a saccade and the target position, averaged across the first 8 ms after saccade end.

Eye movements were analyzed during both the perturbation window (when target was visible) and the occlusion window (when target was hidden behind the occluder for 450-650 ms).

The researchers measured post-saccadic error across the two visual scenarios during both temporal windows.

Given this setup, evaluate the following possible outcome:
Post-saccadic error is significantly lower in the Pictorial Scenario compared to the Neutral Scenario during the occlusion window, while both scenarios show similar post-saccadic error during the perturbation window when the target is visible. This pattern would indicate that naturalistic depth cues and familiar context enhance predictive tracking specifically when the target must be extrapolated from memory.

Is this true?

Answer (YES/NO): NO